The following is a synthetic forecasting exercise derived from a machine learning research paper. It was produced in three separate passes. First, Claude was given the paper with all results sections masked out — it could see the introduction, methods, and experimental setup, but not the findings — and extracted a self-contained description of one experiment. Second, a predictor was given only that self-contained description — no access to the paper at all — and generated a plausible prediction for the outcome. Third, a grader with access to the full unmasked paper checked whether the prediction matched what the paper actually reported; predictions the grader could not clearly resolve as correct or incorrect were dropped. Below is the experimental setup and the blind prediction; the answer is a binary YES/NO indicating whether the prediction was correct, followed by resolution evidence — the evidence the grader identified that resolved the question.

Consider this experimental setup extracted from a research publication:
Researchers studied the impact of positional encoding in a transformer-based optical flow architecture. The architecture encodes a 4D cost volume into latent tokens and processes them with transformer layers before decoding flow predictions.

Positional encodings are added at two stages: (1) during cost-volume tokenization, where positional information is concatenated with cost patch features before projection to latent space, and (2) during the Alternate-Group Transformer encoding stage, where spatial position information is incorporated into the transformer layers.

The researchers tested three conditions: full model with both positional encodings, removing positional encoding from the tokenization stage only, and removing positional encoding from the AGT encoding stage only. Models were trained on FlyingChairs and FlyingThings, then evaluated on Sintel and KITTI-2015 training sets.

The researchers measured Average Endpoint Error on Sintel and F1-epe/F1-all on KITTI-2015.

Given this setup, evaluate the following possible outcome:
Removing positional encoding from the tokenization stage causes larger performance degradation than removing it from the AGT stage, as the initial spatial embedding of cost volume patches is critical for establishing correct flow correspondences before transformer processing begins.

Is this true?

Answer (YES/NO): NO